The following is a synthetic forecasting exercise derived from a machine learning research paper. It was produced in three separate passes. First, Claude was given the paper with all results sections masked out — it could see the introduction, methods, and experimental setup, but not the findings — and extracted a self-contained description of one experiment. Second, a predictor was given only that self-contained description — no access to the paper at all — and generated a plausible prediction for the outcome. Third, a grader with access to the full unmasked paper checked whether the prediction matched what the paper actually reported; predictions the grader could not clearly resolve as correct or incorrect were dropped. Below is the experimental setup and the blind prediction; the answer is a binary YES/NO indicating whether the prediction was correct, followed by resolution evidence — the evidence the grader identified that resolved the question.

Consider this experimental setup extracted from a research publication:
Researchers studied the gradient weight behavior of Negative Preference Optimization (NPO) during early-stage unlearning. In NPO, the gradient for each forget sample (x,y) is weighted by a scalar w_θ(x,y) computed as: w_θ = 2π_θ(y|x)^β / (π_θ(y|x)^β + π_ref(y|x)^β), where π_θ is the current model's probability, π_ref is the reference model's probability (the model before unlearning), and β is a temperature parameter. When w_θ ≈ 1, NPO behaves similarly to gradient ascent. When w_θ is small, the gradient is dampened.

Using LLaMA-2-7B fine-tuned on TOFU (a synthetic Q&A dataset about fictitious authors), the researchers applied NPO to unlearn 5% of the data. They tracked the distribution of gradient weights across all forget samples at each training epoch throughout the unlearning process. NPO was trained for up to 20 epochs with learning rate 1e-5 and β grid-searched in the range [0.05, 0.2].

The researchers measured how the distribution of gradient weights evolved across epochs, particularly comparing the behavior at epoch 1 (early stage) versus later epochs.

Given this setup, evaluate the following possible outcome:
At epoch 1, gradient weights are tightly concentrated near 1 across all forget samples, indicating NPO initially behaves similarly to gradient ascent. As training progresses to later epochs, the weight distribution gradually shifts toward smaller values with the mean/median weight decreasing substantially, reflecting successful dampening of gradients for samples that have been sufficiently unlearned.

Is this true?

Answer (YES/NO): NO